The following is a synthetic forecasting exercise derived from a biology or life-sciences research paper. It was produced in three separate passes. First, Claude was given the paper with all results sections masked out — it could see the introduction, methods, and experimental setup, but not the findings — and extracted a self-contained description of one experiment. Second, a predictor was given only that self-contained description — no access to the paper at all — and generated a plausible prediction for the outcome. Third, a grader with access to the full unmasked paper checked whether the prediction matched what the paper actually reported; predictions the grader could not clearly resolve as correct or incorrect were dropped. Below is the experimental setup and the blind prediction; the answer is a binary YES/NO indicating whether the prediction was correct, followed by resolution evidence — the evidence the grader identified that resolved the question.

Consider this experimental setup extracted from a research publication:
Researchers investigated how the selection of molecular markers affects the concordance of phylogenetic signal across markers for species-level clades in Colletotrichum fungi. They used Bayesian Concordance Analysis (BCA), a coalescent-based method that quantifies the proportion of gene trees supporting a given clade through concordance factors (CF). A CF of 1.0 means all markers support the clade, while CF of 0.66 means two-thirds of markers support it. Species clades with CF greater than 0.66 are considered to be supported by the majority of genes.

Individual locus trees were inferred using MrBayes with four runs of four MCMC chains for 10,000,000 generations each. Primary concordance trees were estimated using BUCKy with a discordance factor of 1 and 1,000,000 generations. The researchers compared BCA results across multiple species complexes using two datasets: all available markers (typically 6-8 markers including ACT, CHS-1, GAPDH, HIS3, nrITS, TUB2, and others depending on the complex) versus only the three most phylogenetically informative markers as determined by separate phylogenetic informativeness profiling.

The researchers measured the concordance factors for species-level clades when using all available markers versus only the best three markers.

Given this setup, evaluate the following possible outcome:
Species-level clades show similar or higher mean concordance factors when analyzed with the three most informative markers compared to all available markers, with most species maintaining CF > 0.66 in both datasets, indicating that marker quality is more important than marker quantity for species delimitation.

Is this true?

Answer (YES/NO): YES